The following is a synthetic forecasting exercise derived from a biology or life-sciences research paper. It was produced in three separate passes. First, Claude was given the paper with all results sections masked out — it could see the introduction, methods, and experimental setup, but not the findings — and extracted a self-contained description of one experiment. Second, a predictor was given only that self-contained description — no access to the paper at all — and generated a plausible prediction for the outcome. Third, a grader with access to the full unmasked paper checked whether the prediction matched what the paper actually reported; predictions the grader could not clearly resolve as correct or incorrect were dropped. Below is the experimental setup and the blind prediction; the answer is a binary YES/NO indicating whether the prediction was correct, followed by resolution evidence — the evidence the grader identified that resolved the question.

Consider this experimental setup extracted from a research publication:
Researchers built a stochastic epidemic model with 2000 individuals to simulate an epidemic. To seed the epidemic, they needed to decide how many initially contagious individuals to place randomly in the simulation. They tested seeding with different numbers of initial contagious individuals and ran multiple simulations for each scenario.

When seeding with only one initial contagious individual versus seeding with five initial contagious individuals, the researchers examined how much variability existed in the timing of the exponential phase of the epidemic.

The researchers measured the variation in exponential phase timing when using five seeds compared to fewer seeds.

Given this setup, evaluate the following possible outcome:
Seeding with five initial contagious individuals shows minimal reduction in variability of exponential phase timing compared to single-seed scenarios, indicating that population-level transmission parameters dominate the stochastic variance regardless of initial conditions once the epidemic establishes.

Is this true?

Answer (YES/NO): NO